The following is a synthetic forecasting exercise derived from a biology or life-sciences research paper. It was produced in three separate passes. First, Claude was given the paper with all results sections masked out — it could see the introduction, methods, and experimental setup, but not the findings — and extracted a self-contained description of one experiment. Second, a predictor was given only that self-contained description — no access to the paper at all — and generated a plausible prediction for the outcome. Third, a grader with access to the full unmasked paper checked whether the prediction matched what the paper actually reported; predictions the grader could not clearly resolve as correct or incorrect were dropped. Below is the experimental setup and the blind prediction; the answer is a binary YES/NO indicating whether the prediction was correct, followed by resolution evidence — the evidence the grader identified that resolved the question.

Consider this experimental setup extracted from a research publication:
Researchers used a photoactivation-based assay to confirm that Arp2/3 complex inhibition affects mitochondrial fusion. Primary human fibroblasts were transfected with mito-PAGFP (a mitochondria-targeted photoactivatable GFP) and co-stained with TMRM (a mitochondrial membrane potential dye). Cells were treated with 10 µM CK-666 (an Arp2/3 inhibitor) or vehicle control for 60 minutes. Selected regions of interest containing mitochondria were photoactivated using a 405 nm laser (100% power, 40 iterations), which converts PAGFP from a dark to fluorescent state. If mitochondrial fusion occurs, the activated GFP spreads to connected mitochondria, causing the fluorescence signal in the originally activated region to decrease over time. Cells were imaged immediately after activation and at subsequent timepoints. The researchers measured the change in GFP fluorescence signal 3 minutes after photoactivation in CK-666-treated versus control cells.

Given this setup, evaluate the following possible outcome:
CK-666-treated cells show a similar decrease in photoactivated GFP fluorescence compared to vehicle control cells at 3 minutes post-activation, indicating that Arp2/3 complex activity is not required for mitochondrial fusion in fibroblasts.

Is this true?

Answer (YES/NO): NO